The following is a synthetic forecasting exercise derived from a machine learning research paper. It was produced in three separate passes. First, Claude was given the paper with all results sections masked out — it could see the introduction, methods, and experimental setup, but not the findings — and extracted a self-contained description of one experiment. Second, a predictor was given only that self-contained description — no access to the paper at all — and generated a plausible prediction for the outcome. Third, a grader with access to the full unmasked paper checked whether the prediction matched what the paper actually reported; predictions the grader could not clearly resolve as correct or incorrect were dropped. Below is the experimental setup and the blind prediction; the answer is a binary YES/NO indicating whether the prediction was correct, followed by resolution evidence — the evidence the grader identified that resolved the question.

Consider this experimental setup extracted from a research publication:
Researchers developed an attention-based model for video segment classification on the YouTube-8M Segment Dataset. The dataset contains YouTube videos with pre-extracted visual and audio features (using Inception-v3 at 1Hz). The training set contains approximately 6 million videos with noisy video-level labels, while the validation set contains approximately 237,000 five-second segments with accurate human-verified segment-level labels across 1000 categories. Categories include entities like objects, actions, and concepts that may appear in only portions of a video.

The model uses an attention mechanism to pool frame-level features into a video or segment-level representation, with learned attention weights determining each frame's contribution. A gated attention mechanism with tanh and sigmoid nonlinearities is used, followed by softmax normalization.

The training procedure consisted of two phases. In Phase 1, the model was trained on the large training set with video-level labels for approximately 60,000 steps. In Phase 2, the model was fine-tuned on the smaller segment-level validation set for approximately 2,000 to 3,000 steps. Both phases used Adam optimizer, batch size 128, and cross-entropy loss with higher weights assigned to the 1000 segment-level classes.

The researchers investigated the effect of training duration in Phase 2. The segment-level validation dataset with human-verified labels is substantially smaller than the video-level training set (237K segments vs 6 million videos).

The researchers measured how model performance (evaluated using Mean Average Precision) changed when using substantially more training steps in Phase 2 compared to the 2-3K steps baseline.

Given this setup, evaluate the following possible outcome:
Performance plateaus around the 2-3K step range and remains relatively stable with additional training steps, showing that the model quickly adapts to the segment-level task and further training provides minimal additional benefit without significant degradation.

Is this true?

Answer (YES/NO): NO